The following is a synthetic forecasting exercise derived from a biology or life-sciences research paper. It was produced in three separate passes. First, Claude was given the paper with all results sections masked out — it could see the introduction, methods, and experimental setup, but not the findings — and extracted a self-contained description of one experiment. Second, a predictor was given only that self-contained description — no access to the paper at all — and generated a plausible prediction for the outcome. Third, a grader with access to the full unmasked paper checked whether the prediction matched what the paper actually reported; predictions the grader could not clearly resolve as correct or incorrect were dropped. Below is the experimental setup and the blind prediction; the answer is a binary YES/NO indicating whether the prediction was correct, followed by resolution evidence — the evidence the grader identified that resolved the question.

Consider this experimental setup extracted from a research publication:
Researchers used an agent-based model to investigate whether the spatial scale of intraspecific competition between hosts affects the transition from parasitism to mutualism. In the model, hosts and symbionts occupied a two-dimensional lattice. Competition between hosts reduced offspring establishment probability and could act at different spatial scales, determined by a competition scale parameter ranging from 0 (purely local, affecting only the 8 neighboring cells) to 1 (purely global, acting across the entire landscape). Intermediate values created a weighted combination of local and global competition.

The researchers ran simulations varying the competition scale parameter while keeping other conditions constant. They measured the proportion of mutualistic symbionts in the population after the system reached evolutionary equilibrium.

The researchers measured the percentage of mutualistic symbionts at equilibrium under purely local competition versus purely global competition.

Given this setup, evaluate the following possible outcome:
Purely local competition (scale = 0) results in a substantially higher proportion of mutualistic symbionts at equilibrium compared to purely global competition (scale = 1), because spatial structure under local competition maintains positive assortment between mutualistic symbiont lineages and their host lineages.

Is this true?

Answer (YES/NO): NO